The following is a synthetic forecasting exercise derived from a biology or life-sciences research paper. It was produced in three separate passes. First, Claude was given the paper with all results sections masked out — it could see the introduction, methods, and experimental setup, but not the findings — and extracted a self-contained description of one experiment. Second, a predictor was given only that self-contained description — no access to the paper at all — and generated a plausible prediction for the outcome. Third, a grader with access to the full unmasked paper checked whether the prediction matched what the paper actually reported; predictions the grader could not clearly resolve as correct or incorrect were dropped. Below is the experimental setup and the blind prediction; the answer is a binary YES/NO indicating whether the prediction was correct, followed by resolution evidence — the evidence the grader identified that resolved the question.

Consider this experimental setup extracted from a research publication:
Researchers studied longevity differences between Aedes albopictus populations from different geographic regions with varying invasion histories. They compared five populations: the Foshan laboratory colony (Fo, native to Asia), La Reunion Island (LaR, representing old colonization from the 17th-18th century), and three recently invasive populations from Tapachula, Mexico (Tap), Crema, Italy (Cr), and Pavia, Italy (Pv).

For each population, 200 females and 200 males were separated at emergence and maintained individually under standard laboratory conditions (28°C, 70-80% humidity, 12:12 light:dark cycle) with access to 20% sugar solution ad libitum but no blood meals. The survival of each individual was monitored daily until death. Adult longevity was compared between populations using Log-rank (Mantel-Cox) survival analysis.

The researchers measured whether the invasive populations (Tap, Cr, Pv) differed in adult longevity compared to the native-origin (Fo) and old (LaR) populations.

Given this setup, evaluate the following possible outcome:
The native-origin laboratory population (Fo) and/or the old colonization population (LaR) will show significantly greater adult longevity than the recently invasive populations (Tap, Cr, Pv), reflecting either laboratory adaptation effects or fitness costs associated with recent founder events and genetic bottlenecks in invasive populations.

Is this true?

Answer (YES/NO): NO